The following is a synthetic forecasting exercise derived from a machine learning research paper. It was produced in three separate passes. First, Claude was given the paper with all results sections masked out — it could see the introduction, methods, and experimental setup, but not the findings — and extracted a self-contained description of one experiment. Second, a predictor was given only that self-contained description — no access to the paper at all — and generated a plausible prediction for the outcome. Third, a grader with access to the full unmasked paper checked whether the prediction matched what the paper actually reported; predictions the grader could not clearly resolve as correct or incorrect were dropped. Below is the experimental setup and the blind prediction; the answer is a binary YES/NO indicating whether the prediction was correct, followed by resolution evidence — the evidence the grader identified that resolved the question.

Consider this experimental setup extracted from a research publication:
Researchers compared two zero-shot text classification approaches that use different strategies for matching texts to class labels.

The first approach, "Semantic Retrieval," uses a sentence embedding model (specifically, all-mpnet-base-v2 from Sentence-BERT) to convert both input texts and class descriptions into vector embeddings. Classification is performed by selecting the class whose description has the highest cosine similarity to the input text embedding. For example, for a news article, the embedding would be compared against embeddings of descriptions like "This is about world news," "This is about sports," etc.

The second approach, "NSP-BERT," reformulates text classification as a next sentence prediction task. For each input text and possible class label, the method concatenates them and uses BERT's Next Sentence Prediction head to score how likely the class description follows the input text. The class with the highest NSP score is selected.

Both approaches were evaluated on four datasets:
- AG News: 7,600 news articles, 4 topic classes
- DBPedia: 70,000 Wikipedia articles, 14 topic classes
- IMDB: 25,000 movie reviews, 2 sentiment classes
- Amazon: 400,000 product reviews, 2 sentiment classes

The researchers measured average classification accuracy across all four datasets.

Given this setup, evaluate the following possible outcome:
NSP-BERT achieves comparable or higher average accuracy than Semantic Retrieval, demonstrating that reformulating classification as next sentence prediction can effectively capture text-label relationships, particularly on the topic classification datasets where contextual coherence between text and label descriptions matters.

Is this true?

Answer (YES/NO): NO